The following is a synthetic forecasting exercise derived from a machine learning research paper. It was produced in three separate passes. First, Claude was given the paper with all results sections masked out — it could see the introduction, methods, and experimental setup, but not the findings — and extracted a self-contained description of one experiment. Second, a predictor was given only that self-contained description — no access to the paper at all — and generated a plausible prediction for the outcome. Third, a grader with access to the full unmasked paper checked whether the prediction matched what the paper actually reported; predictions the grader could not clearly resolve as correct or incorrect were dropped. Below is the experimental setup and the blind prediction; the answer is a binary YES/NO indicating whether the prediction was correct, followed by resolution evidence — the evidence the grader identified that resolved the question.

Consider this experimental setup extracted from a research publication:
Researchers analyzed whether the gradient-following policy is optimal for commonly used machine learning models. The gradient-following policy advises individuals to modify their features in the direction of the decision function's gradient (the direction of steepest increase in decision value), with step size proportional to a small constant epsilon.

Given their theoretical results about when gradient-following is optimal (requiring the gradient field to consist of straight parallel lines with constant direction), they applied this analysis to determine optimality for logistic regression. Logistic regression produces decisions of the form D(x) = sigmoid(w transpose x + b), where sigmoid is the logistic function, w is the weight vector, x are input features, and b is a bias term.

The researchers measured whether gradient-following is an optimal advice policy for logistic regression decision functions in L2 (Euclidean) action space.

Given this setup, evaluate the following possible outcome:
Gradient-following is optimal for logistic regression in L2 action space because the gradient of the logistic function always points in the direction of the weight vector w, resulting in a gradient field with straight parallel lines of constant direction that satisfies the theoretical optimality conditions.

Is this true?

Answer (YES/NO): YES